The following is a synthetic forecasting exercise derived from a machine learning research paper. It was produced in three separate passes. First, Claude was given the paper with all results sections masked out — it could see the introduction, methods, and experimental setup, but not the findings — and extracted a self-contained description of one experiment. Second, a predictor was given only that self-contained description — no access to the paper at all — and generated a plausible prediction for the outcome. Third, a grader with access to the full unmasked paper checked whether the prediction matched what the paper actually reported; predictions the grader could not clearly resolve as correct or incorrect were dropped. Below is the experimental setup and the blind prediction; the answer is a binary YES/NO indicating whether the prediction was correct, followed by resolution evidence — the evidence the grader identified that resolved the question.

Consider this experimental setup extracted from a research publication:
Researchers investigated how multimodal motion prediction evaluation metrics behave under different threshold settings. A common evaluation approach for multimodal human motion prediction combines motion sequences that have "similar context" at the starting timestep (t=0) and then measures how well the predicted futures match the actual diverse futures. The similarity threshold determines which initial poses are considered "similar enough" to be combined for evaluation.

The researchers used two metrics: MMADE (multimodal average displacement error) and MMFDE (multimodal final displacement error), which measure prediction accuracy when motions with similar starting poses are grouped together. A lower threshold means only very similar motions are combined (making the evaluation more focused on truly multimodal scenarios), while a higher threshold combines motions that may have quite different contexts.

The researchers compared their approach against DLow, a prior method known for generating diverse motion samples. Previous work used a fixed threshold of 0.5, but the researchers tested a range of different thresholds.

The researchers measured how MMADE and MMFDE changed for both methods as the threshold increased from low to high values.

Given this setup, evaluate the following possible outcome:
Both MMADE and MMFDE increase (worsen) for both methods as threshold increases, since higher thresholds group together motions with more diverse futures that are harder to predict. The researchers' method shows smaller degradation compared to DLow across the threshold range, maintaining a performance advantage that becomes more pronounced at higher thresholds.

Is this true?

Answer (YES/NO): NO